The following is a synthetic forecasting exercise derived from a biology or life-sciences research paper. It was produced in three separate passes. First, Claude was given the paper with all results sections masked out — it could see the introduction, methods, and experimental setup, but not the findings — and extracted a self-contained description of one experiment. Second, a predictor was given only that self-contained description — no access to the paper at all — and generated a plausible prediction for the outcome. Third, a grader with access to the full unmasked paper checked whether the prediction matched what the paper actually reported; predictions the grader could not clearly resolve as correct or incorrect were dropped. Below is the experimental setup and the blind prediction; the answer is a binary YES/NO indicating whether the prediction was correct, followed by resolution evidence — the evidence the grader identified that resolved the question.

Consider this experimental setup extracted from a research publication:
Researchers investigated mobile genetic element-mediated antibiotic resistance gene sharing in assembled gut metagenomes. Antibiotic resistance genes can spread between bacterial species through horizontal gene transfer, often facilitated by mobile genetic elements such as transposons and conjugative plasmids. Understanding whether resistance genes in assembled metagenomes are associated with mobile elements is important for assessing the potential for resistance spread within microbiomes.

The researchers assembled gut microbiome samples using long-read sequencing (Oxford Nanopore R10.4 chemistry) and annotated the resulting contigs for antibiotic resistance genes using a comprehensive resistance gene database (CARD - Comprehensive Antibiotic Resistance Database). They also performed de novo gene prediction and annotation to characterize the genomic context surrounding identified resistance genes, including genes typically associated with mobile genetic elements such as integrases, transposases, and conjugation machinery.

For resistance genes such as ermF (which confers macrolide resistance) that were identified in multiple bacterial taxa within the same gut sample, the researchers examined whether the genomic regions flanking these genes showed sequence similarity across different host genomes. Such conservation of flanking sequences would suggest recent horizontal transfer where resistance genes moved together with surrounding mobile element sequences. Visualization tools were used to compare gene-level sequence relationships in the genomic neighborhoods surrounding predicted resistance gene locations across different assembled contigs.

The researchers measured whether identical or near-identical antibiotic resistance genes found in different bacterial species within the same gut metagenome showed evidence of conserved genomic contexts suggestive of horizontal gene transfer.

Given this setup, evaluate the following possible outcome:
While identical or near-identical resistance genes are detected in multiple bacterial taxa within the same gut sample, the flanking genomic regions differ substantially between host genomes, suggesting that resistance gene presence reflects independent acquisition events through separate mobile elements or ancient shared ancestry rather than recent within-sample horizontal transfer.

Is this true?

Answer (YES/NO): NO